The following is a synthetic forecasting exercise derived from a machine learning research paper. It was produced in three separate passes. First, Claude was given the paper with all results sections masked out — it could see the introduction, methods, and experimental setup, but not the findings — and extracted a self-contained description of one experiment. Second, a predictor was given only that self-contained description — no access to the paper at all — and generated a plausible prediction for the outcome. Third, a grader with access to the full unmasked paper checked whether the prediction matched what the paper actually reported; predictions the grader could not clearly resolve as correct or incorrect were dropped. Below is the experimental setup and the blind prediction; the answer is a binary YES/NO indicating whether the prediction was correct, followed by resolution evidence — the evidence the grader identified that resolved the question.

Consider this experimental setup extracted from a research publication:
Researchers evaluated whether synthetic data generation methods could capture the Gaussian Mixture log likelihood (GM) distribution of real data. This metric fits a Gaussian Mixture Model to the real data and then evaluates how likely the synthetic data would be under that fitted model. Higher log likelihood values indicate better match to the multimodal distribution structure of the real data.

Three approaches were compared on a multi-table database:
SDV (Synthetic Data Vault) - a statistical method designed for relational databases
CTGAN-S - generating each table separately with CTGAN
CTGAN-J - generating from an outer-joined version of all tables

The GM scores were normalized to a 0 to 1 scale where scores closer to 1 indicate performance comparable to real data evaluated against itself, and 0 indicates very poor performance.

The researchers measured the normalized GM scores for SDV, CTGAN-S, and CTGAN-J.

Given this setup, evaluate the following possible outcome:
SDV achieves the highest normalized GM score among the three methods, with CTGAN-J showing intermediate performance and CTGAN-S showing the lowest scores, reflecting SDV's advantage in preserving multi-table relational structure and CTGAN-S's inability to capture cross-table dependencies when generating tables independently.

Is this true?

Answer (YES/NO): NO